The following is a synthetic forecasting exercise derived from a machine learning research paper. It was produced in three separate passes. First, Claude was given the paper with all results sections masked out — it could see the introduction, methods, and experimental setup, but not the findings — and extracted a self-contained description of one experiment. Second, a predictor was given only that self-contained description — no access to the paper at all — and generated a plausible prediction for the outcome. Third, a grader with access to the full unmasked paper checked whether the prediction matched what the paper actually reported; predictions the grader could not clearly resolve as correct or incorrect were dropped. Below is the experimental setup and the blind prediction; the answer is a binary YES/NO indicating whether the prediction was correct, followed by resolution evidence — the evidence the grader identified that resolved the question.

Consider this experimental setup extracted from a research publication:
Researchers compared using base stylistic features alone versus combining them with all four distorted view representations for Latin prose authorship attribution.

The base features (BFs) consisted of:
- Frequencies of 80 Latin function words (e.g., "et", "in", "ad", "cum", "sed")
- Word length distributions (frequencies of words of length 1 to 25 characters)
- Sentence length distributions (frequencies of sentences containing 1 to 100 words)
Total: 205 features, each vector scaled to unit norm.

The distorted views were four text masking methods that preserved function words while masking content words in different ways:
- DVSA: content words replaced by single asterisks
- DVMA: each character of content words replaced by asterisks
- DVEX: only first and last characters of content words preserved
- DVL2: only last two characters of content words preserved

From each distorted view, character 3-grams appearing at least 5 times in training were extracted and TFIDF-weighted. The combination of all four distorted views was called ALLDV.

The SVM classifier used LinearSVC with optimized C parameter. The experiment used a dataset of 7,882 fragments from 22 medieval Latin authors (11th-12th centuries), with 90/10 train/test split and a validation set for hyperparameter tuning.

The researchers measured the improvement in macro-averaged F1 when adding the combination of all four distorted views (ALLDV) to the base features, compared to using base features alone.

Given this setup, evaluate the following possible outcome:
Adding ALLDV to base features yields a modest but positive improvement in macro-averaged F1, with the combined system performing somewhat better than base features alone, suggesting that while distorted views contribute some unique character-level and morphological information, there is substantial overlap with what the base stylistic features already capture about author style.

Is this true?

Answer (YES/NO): NO